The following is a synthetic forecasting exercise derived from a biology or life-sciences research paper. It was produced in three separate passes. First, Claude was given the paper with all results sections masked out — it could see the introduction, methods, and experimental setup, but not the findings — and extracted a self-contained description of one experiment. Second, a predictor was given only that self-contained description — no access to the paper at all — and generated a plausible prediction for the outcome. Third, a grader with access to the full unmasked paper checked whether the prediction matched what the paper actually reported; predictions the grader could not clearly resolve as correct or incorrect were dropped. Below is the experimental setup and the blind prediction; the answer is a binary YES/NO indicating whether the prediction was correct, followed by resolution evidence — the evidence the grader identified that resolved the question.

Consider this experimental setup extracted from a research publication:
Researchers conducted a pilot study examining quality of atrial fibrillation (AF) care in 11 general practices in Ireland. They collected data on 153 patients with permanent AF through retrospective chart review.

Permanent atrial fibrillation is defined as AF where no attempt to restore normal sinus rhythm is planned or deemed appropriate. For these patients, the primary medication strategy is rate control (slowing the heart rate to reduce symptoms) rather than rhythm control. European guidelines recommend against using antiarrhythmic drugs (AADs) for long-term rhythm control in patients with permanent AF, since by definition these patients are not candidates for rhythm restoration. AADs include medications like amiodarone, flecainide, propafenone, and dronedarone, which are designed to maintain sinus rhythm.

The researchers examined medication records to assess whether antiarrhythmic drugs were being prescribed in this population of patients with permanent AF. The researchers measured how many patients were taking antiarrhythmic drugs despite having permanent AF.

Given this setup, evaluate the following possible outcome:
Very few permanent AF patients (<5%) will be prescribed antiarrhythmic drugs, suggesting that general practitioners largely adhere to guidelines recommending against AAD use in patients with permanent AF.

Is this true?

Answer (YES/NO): NO